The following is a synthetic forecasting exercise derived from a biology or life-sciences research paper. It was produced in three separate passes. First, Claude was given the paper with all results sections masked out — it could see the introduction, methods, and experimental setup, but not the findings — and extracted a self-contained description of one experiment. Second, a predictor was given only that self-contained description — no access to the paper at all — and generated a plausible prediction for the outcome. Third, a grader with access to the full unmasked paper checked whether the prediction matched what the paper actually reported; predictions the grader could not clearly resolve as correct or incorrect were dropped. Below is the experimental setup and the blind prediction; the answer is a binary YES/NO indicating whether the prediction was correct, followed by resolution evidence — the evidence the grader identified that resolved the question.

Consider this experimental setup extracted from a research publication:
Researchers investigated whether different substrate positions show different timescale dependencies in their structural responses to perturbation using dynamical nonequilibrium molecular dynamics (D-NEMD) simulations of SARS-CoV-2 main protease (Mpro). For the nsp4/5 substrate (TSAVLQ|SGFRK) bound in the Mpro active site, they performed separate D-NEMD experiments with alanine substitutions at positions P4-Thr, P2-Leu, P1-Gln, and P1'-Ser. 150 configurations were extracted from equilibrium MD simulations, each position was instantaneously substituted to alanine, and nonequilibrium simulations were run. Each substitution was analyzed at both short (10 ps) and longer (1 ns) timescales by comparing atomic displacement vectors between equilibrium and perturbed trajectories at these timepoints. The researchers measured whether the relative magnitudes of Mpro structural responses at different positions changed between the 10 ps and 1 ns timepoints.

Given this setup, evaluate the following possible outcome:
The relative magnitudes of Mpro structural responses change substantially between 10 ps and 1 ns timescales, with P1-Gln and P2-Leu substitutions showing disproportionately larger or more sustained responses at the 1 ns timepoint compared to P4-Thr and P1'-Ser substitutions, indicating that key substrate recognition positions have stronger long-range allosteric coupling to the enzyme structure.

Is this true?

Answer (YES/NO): NO